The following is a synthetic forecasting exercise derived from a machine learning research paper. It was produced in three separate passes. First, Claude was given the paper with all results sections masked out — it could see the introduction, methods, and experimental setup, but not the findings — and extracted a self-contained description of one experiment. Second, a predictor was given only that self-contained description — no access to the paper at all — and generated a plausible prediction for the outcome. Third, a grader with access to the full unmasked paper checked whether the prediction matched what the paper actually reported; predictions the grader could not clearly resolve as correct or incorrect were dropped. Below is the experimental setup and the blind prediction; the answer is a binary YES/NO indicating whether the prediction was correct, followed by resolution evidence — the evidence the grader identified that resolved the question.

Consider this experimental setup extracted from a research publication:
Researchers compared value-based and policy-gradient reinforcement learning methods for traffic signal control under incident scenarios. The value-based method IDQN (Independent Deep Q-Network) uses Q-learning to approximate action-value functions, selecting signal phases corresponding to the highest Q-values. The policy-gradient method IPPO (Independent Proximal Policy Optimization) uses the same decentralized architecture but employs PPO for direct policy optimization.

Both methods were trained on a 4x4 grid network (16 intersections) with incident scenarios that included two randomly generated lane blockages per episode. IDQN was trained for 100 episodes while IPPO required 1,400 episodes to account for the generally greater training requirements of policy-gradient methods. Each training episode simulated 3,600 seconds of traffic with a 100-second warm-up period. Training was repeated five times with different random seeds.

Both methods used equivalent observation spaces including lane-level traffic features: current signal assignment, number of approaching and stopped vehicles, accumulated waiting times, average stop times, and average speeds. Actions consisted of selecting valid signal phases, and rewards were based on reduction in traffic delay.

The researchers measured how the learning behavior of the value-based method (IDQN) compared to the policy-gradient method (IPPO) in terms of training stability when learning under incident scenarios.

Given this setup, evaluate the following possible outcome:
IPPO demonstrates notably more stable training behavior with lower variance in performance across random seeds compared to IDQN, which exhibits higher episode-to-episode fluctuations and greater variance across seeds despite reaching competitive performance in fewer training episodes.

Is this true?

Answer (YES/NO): NO